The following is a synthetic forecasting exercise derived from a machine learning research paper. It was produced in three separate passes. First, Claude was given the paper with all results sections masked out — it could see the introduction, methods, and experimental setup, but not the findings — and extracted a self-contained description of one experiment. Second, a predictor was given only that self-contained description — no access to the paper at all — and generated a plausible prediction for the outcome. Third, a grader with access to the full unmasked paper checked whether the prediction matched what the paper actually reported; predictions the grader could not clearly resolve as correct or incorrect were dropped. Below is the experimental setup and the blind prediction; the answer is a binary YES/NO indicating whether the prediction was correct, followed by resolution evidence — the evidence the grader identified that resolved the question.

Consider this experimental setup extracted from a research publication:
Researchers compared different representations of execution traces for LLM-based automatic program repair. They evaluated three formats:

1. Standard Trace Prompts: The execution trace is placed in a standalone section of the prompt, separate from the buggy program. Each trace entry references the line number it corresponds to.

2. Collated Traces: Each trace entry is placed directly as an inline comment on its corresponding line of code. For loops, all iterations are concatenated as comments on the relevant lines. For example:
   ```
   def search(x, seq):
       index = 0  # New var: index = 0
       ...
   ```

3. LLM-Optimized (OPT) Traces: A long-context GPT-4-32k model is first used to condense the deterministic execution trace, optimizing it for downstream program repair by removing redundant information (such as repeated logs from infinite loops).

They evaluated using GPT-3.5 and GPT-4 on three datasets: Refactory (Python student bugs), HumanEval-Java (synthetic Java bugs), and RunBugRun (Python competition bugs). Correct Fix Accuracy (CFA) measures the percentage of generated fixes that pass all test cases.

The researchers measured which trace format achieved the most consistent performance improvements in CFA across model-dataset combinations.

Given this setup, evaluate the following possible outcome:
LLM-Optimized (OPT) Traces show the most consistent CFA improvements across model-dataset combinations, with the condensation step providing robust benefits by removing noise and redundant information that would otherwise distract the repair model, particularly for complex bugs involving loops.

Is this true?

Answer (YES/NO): YES